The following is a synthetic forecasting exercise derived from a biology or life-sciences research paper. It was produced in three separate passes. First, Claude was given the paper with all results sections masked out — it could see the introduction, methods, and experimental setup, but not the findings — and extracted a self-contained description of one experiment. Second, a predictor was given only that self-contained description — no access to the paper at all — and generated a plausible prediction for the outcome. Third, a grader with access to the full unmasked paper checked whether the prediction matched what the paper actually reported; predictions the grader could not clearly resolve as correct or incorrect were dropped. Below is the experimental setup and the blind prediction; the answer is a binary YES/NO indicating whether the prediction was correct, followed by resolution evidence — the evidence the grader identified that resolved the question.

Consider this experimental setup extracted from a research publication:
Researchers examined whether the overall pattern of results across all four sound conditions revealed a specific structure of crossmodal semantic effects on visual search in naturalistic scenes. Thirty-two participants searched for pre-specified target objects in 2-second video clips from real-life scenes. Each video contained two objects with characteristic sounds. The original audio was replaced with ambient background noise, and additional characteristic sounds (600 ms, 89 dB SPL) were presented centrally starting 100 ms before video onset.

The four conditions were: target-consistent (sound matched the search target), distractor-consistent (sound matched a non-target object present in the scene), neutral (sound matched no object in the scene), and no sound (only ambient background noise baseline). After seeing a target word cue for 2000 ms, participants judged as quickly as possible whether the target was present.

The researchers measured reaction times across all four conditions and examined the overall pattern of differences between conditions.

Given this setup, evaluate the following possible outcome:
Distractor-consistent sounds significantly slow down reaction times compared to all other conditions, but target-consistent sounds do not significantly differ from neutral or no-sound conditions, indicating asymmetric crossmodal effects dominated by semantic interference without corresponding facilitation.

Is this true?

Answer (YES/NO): NO